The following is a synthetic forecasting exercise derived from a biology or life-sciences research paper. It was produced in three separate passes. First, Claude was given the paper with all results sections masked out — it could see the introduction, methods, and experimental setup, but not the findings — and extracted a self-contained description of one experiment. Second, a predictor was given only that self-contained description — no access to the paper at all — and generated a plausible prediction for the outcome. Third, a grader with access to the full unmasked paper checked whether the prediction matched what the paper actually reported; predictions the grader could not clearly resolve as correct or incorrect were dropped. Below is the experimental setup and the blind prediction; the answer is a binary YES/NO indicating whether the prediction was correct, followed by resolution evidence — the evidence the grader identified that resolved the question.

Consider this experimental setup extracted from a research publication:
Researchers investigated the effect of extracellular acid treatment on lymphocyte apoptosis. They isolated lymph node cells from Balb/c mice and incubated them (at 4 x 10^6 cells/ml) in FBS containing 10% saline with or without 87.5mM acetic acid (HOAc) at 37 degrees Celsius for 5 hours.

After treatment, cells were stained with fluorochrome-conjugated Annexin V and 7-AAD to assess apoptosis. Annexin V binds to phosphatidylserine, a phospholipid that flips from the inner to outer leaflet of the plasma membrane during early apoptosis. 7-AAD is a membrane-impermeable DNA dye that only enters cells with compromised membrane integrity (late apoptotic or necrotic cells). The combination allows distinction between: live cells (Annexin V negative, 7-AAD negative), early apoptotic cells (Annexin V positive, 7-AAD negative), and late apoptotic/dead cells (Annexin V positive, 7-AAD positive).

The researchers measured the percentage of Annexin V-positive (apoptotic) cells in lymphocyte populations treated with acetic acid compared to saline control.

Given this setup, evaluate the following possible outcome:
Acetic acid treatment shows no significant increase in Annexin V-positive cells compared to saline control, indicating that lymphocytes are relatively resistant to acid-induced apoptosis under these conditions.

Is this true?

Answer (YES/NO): NO